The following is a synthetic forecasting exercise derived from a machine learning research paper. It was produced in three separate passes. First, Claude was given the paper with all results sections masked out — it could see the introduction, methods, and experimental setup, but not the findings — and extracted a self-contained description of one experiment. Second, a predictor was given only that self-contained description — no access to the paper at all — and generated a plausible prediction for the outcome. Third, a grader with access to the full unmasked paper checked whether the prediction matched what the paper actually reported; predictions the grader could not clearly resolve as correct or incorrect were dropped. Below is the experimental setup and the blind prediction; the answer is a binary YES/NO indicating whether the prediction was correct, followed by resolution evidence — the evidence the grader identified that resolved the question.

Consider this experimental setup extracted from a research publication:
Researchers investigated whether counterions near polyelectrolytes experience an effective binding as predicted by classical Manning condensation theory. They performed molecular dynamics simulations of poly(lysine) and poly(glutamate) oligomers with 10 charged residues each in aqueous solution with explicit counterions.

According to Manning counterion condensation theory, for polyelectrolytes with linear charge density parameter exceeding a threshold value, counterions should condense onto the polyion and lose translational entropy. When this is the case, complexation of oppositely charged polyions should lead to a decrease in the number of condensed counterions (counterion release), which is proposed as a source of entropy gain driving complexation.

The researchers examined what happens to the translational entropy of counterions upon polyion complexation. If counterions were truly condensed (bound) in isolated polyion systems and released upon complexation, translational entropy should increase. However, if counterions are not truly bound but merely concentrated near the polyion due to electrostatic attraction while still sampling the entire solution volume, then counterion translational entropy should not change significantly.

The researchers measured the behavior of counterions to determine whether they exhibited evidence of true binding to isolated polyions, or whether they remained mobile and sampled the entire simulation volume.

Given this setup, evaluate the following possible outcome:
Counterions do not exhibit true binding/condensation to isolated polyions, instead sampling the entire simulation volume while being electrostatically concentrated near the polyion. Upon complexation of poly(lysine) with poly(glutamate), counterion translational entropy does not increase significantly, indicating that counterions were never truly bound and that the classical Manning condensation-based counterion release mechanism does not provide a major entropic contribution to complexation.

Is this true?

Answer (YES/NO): YES